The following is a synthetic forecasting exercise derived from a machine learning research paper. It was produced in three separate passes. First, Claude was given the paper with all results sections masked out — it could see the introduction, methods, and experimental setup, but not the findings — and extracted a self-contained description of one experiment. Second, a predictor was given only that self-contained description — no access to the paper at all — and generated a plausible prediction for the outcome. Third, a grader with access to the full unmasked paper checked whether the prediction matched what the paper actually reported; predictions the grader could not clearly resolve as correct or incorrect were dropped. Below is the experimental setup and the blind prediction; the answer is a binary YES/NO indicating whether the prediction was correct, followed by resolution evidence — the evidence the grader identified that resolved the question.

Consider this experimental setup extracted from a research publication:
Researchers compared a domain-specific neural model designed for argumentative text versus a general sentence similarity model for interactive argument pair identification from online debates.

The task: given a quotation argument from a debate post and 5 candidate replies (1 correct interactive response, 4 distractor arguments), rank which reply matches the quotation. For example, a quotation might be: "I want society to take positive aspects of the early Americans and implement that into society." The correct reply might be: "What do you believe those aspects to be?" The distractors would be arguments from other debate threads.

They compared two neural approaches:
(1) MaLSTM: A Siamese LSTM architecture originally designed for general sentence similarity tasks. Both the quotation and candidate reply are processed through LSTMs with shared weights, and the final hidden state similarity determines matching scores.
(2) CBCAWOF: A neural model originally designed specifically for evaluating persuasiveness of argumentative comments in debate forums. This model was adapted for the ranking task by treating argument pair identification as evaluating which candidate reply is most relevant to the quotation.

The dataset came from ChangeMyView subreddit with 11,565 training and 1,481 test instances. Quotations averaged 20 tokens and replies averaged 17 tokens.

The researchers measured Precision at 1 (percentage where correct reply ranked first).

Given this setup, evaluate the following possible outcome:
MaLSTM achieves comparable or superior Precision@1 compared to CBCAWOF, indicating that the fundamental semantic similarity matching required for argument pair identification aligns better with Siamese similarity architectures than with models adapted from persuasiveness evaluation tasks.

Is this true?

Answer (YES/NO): NO